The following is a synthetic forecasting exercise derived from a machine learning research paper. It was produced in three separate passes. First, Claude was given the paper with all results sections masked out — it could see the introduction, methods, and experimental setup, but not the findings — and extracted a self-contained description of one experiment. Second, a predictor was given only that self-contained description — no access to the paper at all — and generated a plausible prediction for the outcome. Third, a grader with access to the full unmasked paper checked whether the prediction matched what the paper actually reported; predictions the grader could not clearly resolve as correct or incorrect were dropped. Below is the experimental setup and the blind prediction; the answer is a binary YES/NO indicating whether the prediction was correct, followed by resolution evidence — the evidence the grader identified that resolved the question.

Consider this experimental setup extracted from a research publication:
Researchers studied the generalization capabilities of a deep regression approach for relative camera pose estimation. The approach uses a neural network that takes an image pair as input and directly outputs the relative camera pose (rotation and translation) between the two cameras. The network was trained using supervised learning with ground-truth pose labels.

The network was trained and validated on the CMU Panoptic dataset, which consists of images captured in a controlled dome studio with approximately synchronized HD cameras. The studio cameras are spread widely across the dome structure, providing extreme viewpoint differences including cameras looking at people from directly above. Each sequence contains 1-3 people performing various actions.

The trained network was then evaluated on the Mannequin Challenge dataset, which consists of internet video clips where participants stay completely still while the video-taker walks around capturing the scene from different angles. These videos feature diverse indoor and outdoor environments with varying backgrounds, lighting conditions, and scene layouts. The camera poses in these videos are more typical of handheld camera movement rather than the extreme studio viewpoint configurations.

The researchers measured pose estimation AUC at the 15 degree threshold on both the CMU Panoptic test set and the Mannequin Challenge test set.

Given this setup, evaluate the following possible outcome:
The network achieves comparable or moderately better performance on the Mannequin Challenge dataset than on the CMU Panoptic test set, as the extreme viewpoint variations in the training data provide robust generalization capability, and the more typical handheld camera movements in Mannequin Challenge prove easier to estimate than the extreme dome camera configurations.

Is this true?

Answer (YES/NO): NO